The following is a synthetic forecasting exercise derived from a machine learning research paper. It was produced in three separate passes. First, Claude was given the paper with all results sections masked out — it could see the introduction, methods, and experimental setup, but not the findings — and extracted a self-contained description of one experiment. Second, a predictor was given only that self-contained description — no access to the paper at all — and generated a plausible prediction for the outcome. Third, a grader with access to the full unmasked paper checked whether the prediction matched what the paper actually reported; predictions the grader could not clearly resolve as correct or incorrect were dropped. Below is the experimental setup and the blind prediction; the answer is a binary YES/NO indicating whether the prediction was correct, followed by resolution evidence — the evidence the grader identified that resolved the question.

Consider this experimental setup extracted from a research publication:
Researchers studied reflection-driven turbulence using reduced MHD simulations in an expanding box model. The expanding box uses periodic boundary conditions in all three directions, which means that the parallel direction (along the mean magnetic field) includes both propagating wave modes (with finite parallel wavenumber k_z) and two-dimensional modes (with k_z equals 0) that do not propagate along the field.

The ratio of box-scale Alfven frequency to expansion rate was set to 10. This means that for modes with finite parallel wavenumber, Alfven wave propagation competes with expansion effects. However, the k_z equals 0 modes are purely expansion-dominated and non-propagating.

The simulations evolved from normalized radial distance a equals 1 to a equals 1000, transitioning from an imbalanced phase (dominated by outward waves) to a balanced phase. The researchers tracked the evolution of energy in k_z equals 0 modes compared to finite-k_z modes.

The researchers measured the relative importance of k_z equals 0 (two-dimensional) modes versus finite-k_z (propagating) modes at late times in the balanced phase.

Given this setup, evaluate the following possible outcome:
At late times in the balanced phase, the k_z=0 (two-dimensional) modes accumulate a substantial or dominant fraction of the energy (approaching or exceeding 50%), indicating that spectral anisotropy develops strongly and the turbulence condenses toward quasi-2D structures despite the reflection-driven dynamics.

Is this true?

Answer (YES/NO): YES